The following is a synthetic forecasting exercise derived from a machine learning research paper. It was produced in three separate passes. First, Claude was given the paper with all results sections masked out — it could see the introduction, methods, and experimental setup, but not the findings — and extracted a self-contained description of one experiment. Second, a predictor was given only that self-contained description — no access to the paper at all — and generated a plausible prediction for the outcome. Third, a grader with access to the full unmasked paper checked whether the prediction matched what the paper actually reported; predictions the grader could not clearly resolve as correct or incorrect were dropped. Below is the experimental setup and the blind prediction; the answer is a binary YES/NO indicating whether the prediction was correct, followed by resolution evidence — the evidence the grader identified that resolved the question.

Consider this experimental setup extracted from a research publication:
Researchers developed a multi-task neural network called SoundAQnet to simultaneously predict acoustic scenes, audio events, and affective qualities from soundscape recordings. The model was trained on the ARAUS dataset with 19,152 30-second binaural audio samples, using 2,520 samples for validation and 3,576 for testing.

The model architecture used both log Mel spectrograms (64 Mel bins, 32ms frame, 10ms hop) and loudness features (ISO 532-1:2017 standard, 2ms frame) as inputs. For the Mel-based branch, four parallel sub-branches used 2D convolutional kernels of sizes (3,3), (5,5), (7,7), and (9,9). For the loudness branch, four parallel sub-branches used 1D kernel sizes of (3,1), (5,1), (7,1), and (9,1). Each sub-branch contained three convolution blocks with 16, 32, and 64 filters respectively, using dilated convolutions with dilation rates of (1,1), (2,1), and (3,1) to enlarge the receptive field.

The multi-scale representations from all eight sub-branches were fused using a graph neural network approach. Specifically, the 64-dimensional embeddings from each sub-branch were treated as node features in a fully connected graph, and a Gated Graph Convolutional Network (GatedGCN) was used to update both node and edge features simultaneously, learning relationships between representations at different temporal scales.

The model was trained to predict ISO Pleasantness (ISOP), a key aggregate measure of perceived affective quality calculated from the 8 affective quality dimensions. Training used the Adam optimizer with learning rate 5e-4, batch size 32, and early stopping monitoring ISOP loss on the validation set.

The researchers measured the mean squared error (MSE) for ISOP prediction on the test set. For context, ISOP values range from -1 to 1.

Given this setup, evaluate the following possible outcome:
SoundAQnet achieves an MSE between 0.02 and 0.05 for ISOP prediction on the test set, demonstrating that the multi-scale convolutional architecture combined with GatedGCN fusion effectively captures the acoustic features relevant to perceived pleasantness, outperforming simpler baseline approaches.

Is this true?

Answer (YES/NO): NO